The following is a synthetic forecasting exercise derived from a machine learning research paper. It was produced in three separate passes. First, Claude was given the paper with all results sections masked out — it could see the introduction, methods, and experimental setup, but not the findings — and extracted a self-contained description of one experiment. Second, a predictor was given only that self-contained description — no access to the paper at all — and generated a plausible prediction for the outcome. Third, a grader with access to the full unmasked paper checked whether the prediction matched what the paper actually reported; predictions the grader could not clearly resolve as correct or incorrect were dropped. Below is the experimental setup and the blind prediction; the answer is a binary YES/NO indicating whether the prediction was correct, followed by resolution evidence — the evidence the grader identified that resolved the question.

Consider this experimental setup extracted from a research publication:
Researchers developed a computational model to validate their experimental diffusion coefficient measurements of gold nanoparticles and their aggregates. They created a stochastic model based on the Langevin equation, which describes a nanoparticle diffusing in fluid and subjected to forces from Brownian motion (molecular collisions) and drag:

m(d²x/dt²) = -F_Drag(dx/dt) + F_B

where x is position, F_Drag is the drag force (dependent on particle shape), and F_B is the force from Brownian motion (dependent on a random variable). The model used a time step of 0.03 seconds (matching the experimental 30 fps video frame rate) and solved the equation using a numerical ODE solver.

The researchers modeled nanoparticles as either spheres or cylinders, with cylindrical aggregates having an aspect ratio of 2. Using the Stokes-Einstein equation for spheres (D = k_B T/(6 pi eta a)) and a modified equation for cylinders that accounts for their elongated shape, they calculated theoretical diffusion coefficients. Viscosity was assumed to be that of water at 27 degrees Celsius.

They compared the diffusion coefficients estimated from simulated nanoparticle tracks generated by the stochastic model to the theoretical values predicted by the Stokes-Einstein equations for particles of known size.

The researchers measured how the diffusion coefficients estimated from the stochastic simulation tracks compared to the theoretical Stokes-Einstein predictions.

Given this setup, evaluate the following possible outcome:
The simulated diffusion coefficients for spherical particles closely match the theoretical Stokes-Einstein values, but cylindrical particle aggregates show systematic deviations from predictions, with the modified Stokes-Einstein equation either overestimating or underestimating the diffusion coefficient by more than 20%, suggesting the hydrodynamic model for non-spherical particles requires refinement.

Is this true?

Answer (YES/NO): YES